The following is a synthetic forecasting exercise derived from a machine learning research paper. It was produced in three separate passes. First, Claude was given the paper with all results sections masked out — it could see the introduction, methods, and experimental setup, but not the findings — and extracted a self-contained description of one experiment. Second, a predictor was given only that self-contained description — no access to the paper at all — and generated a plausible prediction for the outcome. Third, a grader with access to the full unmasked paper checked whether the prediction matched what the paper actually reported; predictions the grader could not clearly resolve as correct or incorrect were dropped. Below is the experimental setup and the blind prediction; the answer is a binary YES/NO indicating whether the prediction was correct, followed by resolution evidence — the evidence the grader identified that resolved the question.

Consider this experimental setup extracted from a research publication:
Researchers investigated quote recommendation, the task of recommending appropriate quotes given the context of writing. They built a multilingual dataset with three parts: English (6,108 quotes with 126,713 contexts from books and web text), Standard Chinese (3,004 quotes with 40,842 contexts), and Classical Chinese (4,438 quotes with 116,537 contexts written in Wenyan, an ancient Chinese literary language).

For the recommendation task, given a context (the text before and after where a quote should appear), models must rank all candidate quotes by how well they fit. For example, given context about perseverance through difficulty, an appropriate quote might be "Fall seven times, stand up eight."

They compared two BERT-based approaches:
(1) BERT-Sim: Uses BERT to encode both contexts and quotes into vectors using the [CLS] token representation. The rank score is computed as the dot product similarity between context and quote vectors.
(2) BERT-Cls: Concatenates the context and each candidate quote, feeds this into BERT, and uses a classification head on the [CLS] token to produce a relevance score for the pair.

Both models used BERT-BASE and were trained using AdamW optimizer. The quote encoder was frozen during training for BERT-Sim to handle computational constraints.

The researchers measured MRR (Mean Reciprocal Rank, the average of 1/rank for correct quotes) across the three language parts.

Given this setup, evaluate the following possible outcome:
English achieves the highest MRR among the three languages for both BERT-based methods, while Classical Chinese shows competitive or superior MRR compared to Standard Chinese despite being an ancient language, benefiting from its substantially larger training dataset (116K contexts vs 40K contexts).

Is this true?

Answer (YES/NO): NO